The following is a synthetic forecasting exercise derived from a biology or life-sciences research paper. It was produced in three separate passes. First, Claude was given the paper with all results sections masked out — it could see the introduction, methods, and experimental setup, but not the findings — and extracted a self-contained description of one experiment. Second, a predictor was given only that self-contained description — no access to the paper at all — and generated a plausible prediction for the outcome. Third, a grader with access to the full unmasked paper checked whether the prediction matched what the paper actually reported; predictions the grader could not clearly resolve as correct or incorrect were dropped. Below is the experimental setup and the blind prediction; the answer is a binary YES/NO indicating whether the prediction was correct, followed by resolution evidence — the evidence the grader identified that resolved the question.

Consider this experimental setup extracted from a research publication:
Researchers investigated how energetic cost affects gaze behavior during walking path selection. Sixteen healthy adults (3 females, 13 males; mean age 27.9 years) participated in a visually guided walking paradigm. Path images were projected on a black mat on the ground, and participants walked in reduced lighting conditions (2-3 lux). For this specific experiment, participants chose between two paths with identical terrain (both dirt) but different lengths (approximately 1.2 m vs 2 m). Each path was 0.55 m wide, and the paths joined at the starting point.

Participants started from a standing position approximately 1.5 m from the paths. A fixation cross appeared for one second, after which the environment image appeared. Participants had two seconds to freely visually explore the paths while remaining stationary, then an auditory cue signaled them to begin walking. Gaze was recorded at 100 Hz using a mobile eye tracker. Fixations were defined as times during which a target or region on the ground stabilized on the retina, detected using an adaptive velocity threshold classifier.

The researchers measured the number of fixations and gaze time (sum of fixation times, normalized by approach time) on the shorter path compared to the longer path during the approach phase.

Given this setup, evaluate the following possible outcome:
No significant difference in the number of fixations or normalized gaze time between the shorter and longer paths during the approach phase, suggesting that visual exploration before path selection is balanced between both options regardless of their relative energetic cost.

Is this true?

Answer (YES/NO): NO